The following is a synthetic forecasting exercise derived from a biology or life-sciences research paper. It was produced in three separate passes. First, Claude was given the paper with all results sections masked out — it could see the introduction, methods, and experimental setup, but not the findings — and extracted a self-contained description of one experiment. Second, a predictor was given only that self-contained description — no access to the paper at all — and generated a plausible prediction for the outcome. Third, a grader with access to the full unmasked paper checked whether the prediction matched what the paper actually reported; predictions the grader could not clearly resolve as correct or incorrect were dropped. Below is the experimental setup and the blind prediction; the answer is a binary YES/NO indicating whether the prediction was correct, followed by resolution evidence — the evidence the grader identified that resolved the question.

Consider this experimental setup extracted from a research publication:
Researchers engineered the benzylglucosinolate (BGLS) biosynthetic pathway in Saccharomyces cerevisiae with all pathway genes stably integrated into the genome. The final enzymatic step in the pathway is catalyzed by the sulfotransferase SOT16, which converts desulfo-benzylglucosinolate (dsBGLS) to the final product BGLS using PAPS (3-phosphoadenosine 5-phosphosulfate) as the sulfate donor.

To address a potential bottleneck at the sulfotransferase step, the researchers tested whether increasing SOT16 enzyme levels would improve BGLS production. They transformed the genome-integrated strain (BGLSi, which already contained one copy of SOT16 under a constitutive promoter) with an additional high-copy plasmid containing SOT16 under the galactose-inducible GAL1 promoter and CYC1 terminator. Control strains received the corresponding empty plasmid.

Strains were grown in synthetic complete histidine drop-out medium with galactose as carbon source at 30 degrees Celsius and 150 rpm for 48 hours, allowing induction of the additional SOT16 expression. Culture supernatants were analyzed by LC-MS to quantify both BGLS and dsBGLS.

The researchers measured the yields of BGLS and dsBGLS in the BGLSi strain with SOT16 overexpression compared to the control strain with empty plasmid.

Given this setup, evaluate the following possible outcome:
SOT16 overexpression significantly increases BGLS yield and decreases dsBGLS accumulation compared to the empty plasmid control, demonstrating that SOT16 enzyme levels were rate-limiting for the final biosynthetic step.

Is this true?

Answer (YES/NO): NO